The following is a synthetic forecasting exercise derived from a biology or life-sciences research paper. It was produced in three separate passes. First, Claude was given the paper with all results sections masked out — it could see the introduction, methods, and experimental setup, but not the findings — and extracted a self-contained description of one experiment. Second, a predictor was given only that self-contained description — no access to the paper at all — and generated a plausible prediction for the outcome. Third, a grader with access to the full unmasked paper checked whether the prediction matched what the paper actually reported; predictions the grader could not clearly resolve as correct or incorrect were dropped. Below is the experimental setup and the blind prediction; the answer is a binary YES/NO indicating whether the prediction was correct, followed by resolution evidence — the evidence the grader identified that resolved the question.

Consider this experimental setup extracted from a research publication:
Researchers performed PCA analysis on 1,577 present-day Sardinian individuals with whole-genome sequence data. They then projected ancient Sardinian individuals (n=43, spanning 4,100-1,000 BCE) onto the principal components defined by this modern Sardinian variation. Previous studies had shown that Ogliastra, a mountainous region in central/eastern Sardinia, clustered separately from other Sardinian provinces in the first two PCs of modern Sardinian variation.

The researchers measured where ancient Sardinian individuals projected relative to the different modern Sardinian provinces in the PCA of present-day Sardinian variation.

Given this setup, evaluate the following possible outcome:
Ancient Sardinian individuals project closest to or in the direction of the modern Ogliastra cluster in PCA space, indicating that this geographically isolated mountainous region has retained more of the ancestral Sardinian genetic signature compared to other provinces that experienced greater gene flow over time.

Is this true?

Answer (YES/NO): NO